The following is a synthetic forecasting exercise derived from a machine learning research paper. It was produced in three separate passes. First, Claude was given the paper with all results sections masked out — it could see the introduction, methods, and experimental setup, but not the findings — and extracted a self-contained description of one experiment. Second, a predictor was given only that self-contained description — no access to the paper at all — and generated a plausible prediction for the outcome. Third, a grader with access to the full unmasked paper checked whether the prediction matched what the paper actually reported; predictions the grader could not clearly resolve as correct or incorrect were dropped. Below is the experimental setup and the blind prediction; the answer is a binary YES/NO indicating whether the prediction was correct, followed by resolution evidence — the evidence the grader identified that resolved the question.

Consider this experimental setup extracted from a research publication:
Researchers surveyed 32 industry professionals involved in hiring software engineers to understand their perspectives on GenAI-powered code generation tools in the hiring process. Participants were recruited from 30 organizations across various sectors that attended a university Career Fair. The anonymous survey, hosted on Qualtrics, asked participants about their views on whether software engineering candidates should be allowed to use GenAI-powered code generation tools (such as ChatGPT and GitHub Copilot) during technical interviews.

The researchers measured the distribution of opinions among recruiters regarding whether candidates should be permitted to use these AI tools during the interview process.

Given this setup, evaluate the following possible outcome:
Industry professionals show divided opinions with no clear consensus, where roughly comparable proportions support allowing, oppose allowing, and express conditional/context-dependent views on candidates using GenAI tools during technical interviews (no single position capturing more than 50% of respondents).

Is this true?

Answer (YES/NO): YES